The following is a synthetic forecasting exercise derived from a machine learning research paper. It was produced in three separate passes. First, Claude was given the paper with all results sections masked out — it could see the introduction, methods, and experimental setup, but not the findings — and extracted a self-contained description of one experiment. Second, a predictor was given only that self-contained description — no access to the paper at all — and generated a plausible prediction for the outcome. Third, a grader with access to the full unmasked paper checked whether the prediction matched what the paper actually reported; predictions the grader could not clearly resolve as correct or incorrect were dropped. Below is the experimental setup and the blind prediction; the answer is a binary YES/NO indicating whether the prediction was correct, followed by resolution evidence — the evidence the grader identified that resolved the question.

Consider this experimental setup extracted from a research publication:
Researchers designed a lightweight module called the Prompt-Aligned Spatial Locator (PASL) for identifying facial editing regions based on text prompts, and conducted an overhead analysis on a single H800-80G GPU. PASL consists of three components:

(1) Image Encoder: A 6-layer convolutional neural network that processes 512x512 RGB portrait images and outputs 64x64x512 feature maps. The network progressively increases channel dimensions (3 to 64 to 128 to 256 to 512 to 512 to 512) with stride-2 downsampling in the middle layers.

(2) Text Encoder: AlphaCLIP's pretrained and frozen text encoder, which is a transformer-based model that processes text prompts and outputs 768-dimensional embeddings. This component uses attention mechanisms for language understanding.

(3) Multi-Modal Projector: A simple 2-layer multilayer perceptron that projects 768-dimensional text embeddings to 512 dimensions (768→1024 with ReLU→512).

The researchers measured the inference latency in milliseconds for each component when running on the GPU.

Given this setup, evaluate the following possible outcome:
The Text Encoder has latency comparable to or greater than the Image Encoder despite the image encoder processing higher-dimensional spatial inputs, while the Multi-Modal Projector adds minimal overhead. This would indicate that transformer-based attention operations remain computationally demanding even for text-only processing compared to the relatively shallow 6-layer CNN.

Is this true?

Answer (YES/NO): NO